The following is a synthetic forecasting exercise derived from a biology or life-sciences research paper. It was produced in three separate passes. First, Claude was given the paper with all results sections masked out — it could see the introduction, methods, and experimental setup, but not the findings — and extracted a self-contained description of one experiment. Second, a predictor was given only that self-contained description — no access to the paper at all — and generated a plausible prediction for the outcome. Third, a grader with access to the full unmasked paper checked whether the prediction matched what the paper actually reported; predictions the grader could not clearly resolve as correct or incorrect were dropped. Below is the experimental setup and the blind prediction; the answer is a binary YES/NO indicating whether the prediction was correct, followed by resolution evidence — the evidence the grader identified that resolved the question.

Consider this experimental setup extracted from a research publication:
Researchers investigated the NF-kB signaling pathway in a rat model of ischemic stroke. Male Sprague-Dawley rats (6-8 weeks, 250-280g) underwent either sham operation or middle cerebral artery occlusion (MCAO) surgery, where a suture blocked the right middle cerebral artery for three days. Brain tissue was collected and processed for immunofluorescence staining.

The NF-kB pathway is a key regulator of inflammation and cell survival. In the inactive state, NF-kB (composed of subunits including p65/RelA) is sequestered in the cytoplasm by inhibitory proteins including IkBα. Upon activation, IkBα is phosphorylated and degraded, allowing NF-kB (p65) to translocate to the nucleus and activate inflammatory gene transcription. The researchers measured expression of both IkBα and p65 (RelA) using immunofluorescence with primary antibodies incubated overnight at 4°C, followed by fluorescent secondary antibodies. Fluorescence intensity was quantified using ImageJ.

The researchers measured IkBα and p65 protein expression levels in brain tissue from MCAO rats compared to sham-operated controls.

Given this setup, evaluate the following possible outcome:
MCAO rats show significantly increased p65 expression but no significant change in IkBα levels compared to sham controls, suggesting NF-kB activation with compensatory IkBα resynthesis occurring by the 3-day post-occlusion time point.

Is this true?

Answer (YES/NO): NO